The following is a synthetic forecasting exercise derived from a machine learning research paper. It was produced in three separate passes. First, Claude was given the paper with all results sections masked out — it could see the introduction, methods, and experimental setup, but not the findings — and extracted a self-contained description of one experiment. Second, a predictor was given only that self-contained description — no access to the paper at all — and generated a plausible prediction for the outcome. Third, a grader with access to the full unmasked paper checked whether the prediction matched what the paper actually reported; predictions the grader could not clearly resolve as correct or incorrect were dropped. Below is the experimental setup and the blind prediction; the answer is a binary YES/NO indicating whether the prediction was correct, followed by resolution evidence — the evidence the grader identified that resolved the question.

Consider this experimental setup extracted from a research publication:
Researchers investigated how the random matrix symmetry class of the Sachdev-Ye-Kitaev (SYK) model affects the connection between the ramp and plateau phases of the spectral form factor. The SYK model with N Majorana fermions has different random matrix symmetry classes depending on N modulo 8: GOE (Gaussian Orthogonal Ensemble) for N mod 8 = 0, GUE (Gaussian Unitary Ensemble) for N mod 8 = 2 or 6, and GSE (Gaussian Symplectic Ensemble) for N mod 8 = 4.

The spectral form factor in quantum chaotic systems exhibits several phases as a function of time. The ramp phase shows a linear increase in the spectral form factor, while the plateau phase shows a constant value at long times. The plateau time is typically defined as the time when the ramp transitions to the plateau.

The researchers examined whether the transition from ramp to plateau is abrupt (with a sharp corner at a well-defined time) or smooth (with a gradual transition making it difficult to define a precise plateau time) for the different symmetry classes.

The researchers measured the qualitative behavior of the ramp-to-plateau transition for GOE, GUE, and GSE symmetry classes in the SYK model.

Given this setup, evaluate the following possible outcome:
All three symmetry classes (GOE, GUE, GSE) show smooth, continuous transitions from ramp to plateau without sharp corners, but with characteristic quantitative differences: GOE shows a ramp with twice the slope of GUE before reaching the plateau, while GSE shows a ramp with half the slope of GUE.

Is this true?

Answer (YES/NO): NO